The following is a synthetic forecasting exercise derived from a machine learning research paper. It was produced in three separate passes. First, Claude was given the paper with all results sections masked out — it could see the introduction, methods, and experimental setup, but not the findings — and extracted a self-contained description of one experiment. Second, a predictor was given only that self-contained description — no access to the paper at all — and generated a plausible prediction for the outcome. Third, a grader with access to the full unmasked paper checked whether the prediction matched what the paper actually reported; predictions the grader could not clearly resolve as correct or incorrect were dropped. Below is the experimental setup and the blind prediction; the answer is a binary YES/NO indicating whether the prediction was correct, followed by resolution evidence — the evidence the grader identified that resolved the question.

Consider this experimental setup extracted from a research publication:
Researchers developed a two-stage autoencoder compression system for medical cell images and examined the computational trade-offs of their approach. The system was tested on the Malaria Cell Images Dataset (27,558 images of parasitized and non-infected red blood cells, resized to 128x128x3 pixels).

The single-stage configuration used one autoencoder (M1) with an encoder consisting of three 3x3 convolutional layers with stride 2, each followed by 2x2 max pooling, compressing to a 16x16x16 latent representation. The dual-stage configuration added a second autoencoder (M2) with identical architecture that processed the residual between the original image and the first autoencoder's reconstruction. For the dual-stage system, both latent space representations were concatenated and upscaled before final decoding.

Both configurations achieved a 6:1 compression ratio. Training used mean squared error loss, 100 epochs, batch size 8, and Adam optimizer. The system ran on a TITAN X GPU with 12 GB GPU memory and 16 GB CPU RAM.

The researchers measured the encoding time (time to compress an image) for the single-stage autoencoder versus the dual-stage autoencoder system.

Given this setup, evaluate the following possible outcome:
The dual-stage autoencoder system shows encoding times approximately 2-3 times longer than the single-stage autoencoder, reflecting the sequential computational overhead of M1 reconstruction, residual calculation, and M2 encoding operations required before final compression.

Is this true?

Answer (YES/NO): NO